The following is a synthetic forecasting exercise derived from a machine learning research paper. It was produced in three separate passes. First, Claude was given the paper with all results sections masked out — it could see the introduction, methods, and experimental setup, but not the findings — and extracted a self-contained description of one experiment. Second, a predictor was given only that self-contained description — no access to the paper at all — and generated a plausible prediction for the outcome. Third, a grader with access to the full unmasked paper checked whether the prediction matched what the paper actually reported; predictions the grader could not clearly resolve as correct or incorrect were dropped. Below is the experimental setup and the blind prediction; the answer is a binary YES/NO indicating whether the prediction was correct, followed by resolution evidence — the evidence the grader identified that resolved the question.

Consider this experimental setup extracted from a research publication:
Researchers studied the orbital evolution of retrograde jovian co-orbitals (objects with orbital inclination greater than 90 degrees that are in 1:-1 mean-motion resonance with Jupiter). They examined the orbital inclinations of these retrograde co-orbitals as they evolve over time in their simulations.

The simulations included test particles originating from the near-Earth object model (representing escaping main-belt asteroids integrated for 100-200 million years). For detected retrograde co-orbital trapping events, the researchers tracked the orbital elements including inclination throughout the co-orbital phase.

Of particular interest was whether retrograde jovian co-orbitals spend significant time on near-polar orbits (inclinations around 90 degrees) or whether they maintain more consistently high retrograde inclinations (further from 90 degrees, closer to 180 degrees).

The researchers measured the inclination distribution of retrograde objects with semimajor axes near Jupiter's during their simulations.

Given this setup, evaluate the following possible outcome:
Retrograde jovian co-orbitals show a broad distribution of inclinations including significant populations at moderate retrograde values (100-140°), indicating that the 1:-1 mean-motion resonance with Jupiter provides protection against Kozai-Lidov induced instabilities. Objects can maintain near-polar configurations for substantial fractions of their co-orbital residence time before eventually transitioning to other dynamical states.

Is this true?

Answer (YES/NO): NO